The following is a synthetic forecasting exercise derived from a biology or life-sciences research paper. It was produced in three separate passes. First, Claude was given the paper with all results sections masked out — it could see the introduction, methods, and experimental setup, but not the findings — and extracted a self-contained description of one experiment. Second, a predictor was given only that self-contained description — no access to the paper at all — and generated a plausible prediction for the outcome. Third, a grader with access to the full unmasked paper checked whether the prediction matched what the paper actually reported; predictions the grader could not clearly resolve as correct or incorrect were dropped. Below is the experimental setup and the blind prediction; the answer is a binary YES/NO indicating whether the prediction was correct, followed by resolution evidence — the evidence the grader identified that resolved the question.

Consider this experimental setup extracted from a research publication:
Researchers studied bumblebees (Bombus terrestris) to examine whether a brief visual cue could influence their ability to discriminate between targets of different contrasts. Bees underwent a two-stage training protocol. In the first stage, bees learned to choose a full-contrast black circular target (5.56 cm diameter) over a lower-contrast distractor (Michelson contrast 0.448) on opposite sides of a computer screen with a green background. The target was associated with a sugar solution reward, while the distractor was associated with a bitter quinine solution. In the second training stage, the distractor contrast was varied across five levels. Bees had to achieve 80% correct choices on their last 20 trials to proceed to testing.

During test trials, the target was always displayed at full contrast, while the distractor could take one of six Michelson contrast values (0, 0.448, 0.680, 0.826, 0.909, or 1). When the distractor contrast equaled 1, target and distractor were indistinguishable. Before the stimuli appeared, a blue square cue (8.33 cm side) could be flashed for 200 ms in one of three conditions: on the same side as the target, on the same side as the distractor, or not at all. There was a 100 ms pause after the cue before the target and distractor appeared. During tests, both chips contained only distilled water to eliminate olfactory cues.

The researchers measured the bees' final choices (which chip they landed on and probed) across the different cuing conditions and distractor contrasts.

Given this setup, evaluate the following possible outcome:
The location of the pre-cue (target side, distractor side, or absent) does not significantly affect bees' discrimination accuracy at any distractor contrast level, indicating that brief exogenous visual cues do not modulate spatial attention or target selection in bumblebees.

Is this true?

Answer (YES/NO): YES